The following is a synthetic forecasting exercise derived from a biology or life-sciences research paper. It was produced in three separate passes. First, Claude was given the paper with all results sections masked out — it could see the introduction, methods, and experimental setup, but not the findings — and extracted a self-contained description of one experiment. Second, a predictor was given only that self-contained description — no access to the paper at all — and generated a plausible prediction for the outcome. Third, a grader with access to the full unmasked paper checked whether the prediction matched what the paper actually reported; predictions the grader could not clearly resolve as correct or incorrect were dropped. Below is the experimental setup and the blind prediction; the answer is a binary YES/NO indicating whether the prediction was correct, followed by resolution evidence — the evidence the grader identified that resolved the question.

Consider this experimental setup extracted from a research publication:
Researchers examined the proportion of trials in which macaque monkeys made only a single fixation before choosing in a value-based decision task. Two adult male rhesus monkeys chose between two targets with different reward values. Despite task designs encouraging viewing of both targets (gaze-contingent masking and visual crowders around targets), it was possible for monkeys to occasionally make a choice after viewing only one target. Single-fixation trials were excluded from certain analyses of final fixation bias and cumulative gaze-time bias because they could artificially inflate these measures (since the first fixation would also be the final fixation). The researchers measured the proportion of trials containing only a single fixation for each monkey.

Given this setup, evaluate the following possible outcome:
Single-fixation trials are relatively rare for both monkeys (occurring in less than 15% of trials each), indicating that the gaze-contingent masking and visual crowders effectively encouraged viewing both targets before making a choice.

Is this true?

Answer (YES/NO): YES